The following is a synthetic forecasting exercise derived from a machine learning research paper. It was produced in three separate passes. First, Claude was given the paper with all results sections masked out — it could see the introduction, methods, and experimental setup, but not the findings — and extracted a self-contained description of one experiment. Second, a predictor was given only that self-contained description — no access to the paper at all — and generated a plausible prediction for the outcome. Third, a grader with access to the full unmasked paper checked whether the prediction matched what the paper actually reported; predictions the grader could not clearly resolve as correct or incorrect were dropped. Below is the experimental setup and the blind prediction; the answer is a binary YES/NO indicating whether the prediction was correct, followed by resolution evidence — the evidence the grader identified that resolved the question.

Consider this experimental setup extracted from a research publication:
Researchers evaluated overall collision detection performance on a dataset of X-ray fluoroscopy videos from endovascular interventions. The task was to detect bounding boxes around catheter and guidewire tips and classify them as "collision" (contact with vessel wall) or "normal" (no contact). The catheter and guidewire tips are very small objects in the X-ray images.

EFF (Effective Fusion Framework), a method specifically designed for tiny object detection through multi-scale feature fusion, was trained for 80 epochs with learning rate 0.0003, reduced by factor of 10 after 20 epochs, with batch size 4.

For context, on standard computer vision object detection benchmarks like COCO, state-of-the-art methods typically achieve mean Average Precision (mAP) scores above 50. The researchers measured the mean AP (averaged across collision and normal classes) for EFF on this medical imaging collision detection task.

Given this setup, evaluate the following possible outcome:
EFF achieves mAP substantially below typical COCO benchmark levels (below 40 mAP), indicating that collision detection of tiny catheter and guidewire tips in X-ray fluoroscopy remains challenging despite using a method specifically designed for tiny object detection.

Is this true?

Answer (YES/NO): YES